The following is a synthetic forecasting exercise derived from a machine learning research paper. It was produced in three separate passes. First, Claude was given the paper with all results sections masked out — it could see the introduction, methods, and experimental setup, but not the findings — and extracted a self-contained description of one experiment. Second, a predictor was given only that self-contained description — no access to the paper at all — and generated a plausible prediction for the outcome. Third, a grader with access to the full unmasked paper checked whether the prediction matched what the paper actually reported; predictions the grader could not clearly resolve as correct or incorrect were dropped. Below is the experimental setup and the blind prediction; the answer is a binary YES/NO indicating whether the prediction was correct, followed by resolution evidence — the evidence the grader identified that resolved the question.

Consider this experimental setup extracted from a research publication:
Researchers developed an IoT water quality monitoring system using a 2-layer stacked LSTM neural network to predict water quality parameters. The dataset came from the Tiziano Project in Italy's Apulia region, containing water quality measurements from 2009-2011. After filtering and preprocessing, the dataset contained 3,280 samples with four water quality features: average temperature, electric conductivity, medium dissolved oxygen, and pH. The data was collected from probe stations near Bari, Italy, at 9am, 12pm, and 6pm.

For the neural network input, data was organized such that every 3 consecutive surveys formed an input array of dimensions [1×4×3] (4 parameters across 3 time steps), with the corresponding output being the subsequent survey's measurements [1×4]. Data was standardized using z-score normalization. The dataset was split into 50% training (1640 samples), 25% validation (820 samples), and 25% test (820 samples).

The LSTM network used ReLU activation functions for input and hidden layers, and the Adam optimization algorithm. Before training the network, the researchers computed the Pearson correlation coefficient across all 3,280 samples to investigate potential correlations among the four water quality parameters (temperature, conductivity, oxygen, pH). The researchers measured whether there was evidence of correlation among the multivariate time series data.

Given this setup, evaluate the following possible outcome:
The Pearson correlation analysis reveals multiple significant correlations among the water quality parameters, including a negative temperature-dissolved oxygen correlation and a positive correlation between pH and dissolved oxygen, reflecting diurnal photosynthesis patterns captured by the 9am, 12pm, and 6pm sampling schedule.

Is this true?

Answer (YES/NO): NO